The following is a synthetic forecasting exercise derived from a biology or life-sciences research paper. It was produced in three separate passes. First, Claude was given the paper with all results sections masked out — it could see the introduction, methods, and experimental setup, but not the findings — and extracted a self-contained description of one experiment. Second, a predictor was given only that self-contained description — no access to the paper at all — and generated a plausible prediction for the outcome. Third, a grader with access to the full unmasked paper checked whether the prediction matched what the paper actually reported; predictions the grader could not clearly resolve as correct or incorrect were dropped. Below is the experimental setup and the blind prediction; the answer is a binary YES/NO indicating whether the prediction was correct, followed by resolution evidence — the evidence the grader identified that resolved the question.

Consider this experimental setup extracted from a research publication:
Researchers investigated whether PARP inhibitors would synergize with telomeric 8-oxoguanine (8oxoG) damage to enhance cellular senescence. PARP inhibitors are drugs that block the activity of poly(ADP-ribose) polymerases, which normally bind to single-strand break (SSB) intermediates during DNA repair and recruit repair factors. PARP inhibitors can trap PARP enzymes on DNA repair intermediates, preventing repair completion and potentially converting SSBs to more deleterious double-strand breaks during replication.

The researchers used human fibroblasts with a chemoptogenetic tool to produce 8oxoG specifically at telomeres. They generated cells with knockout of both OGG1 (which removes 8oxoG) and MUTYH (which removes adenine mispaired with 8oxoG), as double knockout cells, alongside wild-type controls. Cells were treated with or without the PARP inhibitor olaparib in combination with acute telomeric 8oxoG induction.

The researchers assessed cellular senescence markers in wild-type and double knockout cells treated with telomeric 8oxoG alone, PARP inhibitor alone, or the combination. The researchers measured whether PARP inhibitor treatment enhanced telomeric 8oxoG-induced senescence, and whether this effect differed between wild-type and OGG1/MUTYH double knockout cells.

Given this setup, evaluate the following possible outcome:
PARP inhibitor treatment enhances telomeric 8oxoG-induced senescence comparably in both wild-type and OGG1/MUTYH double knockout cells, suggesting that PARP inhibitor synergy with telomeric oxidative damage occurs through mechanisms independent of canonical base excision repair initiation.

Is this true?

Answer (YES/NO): NO